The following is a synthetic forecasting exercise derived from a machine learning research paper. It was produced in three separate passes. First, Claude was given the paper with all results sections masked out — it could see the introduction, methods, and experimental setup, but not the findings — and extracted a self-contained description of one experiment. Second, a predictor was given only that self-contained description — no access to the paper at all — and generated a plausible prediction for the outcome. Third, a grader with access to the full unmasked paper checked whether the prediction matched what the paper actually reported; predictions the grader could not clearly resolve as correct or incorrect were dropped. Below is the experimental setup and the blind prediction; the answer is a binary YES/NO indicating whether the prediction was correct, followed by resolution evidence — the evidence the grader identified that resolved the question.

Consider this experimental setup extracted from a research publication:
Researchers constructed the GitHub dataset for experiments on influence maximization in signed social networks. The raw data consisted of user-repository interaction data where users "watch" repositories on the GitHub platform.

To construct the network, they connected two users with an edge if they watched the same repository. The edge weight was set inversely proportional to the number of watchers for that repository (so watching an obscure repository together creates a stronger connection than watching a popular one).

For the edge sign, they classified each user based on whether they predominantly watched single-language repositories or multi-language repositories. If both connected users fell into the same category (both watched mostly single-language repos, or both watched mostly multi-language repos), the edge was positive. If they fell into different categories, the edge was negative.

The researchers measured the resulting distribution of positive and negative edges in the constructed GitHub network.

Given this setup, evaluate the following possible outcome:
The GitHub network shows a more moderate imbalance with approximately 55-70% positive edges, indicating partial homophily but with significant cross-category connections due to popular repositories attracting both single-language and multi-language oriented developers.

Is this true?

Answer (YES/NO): YES